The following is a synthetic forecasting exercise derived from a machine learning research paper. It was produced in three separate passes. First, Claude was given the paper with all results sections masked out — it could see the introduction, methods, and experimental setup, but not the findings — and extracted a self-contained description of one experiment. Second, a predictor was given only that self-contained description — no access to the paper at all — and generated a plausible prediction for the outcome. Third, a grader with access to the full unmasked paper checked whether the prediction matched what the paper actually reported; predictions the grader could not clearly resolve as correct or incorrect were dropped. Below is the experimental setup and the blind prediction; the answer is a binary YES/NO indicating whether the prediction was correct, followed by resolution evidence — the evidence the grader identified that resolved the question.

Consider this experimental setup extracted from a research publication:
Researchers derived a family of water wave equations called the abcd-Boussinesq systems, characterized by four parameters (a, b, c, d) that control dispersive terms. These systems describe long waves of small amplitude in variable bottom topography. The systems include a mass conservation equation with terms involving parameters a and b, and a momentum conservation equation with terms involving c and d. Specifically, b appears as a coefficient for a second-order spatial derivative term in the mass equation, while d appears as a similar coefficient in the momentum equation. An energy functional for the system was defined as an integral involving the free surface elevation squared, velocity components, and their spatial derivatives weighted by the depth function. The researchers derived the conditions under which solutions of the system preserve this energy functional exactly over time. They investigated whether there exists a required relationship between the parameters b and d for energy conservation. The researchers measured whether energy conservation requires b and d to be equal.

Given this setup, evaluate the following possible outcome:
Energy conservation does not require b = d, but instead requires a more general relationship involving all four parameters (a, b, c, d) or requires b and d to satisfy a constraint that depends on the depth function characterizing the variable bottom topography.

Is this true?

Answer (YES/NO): NO